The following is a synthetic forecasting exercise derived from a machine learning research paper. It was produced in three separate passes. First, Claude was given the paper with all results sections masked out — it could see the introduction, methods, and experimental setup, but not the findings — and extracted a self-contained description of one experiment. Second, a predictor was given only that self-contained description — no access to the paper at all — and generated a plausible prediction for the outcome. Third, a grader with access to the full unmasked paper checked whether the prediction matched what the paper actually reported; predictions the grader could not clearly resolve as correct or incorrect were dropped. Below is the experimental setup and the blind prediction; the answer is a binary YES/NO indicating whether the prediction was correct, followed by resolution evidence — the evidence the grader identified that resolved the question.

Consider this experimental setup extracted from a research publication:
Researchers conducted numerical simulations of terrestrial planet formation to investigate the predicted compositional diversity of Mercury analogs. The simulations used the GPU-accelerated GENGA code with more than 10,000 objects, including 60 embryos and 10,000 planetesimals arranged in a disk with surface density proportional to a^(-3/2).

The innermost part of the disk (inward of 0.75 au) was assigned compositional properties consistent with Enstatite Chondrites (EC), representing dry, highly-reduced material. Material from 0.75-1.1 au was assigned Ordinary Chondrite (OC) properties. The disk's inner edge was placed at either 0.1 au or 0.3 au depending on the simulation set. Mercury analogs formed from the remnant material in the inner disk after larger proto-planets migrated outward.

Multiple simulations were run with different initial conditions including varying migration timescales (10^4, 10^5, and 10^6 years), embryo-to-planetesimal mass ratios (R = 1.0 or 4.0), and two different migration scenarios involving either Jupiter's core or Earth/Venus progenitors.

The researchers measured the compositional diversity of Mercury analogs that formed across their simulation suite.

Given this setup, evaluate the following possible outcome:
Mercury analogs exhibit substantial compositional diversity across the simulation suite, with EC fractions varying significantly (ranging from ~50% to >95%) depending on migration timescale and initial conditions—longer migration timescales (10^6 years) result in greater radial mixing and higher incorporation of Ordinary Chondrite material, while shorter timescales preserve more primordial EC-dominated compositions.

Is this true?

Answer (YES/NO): NO